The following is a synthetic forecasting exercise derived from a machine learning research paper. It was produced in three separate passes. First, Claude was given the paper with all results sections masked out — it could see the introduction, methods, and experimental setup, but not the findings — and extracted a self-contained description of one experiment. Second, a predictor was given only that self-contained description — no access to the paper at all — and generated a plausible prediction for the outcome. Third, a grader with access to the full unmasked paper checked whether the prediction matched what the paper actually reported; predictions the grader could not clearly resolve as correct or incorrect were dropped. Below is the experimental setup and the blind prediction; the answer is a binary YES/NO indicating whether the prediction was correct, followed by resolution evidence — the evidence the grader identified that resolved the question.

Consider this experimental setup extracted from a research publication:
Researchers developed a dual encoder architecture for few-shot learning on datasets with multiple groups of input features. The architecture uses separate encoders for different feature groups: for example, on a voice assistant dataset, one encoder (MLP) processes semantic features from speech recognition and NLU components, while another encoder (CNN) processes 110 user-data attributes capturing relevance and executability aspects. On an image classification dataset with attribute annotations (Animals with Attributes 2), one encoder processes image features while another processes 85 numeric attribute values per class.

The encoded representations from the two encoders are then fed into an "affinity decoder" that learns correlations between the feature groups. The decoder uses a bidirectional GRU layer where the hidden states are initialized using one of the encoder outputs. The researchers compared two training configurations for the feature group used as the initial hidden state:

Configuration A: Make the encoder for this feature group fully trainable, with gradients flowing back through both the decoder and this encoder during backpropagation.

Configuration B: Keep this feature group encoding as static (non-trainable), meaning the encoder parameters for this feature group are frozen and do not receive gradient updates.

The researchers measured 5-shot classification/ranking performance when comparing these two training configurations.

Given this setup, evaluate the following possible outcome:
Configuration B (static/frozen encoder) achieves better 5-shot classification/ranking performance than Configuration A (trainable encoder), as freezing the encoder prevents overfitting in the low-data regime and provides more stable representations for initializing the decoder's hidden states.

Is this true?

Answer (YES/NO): YES